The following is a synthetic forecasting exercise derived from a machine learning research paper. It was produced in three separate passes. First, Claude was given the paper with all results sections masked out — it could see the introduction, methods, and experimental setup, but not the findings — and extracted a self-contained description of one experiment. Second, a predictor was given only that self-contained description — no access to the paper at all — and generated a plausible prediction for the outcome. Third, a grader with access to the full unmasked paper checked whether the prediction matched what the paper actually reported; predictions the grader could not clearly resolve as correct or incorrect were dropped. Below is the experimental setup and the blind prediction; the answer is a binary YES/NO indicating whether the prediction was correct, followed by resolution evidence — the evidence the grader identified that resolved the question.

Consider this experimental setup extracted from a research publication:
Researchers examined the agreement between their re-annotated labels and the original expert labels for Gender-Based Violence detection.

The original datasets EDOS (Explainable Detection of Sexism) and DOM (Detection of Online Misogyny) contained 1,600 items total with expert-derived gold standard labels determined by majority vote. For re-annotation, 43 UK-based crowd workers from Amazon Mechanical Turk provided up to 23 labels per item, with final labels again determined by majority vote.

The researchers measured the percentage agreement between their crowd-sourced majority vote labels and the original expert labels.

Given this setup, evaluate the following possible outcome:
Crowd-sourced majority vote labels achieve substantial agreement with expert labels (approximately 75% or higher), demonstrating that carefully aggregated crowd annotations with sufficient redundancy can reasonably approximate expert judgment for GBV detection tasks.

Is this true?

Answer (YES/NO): NO